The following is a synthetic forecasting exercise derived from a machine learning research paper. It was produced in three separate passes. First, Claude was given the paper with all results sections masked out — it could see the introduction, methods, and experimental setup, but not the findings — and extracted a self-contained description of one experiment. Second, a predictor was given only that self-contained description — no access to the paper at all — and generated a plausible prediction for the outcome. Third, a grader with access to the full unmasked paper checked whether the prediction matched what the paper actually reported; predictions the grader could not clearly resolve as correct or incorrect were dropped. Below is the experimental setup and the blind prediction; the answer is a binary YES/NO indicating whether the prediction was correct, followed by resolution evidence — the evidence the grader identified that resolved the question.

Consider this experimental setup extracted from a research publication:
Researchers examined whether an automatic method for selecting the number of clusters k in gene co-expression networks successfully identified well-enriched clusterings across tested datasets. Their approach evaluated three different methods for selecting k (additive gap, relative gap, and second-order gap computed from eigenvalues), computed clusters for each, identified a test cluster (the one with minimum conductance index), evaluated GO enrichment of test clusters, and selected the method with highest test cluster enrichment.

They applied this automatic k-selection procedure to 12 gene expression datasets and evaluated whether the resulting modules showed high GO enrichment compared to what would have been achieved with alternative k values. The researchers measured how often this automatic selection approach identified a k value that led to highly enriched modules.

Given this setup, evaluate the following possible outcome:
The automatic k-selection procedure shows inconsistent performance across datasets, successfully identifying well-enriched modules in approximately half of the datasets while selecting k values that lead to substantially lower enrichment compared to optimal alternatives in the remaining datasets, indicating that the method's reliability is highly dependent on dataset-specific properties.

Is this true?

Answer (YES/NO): NO